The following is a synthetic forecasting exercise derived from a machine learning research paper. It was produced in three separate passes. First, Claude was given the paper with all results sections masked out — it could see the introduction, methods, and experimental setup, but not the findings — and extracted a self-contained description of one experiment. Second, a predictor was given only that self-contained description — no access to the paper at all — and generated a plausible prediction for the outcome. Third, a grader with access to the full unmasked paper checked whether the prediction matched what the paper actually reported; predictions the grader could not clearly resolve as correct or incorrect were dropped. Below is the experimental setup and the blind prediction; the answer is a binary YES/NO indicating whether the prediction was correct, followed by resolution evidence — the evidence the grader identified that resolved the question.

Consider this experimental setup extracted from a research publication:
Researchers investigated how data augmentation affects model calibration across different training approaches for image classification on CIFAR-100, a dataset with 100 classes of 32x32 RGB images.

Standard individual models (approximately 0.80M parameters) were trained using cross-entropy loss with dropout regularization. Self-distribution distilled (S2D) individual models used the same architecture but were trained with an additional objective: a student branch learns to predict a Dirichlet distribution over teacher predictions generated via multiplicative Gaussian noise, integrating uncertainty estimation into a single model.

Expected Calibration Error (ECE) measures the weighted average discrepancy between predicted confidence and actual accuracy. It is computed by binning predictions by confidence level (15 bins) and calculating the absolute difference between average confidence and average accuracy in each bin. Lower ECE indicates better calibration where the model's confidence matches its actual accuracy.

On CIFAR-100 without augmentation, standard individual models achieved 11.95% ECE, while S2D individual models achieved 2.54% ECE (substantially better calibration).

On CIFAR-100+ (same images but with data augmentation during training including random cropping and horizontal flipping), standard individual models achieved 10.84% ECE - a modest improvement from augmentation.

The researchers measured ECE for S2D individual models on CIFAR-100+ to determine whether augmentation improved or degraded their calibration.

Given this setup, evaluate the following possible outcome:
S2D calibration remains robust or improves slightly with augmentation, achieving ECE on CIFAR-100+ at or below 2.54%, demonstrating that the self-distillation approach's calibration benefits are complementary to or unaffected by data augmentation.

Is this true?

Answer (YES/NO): NO